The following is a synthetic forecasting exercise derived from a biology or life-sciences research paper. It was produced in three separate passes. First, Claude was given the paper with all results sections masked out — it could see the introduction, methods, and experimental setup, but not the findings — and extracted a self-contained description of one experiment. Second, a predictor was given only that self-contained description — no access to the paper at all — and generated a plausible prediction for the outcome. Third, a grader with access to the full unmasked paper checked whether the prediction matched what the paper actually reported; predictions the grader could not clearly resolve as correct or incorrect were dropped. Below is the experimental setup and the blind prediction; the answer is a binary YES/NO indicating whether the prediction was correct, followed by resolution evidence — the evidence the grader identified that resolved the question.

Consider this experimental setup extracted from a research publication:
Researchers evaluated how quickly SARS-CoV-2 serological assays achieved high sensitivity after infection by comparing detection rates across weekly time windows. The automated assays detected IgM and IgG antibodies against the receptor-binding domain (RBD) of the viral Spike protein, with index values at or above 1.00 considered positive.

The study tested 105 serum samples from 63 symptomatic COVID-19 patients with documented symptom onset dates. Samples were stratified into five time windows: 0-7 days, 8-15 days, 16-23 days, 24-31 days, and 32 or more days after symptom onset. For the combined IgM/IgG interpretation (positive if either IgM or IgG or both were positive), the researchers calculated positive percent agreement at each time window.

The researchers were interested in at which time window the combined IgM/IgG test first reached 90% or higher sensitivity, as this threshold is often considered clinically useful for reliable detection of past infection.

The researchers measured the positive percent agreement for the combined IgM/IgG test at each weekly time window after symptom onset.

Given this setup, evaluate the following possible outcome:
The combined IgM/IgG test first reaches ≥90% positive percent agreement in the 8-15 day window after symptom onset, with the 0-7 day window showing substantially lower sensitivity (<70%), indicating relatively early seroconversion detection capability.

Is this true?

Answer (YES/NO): NO